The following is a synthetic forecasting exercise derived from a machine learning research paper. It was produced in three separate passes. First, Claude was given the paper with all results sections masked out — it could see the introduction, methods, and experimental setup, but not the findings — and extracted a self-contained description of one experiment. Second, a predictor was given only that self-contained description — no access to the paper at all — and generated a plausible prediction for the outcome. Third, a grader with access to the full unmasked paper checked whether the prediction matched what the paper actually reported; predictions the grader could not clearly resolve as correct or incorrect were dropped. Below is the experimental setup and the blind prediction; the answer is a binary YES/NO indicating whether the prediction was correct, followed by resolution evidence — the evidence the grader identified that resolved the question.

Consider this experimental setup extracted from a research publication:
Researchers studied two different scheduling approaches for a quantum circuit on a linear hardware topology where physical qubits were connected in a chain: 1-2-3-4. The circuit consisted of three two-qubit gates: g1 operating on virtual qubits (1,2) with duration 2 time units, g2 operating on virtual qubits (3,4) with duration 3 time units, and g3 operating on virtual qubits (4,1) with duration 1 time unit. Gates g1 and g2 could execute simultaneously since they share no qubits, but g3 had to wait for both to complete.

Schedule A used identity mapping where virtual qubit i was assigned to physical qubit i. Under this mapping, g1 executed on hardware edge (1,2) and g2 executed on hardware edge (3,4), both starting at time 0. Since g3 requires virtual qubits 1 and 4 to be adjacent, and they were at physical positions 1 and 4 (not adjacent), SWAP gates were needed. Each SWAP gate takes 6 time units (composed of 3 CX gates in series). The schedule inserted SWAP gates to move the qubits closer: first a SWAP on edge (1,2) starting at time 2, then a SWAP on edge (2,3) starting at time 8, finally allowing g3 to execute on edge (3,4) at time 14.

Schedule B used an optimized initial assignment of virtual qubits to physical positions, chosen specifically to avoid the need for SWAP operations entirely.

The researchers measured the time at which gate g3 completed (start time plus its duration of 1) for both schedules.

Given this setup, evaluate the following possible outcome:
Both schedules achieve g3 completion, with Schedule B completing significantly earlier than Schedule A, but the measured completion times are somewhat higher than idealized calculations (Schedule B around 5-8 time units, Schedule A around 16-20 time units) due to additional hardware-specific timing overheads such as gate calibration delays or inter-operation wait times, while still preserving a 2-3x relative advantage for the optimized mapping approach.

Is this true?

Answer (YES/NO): NO